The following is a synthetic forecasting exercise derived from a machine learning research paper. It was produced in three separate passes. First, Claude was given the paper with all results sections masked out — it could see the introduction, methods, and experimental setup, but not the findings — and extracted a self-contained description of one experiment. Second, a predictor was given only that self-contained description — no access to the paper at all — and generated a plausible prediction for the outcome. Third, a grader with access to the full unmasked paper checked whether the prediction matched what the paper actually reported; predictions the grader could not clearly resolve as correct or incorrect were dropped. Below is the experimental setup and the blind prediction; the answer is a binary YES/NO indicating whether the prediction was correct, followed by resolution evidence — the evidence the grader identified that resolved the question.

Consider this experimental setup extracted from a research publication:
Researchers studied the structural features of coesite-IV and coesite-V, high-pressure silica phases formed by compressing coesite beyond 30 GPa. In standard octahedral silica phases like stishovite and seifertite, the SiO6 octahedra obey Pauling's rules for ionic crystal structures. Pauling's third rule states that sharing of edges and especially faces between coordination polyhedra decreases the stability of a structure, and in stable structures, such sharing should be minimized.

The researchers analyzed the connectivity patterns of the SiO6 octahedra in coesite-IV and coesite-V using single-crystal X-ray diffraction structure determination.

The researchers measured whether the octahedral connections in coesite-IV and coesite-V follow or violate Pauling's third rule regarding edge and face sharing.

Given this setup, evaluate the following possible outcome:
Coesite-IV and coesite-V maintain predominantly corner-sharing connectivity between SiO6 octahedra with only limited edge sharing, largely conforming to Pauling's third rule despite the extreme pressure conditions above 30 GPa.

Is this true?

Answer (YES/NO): NO